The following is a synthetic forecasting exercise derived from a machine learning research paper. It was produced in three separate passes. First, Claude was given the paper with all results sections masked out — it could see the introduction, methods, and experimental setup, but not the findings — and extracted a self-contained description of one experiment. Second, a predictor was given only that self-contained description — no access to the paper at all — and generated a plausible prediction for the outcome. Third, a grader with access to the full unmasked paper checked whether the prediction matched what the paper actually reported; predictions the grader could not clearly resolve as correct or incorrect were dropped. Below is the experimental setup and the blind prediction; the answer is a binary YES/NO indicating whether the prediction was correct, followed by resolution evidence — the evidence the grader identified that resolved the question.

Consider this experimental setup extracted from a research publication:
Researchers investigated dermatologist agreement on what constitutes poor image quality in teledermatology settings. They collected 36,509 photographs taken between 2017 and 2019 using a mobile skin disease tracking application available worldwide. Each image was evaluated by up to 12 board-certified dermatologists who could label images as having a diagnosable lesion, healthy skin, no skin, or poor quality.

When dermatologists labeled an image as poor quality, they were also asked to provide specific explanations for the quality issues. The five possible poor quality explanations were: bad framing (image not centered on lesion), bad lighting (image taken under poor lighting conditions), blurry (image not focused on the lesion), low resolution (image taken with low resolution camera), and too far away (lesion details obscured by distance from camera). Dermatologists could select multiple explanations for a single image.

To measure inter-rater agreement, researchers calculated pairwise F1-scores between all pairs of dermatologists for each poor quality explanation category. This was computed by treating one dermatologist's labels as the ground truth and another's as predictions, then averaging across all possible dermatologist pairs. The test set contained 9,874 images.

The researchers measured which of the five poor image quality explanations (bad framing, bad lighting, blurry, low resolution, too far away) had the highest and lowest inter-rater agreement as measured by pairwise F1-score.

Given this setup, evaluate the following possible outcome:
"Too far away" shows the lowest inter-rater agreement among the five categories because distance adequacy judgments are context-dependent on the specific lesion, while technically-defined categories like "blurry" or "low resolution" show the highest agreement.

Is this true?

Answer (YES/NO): NO